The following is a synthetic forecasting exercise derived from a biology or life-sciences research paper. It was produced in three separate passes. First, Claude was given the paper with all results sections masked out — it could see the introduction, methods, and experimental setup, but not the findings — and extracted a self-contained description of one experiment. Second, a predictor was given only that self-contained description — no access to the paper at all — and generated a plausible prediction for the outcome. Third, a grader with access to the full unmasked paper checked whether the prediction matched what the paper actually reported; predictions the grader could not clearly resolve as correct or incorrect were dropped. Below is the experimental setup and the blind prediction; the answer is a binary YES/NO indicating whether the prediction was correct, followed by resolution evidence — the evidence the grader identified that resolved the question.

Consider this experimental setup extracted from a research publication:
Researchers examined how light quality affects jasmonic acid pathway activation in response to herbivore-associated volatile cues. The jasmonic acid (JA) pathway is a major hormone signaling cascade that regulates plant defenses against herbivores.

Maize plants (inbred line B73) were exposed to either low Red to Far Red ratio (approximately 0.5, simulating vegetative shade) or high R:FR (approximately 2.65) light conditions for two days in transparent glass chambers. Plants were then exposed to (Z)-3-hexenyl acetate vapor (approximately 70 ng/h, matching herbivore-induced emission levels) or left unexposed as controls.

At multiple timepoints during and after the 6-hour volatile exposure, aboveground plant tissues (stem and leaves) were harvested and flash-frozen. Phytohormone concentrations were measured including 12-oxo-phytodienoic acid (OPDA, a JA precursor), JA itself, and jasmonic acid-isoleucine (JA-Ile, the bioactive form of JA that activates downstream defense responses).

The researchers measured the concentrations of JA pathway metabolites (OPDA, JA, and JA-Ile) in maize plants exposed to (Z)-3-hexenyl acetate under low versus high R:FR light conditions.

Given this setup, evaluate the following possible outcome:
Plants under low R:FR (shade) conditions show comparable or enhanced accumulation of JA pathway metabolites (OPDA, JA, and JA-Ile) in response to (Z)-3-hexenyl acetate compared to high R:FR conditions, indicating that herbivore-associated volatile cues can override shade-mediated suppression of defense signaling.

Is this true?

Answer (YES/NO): NO